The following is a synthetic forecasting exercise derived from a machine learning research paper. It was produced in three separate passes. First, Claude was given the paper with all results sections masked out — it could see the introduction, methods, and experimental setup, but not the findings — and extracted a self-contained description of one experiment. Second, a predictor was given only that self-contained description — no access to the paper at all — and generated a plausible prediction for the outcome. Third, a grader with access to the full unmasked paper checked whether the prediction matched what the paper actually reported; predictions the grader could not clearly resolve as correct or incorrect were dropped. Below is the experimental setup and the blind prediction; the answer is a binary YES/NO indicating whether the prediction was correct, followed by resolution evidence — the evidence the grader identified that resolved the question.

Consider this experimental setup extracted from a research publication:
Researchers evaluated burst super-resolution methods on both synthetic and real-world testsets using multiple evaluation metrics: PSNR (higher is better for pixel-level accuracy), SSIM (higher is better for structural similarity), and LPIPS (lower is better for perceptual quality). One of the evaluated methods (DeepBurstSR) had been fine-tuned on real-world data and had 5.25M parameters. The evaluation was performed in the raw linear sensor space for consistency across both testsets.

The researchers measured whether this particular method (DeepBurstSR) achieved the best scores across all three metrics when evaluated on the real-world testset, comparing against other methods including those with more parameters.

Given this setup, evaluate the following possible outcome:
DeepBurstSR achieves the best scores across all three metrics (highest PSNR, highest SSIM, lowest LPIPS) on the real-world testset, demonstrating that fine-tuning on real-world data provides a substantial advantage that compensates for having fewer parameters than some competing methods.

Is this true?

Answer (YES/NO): YES